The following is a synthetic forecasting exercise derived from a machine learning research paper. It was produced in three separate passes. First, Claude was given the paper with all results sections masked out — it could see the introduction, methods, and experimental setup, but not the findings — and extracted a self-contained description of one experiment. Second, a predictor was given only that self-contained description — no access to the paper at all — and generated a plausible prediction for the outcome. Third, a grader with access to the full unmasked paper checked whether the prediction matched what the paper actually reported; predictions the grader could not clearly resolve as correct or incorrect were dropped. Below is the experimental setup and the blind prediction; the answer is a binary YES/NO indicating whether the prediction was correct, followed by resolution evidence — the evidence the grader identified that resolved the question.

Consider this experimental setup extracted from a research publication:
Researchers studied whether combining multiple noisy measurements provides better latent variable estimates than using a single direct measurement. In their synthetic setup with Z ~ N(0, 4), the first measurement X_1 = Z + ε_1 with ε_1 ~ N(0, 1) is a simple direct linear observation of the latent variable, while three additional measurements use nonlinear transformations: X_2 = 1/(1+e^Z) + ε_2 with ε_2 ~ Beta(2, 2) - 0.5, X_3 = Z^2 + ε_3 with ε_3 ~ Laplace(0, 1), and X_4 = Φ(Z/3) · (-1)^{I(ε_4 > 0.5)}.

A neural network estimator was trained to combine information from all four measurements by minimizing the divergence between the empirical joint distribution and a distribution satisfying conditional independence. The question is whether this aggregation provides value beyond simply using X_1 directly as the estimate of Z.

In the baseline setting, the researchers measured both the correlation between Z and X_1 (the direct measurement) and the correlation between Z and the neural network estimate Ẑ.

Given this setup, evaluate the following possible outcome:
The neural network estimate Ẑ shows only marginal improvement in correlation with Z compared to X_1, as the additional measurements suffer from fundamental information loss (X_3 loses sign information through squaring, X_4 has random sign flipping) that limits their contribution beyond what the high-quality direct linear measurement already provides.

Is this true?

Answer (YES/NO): NO